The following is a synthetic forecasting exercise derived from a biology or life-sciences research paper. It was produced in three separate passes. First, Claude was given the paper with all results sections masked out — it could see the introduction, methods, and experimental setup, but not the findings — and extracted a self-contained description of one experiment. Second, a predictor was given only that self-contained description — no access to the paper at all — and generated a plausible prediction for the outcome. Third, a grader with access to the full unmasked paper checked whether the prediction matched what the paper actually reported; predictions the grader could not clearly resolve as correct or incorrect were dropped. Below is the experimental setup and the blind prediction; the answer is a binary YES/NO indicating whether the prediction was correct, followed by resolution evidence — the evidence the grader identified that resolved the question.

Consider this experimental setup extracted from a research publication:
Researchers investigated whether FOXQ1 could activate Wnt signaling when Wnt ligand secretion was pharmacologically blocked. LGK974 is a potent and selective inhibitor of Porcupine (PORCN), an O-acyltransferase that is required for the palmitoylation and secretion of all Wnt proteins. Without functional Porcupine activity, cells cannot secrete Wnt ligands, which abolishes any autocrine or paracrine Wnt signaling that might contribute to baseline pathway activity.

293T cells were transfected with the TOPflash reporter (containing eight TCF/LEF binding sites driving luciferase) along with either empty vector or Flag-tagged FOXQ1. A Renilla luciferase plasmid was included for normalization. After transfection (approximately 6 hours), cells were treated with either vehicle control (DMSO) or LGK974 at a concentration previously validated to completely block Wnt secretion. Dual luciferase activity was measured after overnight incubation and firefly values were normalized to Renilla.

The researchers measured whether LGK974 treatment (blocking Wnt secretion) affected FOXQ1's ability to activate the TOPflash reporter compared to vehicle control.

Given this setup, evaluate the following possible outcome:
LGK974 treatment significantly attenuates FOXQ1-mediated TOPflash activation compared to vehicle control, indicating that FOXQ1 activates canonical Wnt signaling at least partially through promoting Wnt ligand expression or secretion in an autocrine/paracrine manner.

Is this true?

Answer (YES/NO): YES